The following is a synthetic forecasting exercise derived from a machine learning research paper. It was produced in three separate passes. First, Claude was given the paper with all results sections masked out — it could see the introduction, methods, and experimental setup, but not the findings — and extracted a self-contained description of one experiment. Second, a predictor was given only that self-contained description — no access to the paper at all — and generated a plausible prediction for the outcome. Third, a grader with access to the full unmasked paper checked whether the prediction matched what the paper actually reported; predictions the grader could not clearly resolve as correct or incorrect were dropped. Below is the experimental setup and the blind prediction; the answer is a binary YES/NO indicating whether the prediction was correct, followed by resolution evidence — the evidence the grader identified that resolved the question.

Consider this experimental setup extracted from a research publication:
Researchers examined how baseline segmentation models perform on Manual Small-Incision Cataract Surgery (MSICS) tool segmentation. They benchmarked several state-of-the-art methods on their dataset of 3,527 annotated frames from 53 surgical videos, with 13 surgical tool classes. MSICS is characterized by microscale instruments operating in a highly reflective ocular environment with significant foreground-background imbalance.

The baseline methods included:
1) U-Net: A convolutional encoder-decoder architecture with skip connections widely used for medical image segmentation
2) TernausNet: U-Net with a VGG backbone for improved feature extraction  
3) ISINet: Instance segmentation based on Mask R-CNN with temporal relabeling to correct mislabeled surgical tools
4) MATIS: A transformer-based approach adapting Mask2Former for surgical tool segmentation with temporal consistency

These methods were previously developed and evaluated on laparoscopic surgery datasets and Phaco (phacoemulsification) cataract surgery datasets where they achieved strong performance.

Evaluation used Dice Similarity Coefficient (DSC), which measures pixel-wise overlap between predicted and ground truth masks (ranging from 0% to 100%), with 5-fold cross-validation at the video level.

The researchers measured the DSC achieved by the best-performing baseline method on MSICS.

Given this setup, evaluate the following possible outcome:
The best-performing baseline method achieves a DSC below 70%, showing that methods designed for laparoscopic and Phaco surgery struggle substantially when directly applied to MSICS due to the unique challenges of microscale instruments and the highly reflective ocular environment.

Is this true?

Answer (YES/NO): YES